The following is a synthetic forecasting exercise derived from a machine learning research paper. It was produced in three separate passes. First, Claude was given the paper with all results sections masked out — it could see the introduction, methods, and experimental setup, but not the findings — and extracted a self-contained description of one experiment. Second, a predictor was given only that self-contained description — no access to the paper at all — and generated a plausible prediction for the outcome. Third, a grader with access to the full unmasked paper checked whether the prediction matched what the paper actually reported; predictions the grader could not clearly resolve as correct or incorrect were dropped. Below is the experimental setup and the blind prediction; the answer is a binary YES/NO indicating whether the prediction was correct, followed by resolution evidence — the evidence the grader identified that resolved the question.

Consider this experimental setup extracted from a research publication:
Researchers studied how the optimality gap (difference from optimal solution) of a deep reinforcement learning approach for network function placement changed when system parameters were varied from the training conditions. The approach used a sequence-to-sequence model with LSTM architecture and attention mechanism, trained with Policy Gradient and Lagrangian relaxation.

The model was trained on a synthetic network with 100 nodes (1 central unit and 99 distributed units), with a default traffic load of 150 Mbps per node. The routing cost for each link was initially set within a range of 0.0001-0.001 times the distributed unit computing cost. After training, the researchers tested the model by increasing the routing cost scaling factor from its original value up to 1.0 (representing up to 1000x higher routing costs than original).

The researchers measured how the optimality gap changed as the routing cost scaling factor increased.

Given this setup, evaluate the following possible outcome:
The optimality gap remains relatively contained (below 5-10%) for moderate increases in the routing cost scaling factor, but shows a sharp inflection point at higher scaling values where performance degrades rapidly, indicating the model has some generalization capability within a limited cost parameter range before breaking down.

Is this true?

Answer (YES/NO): NO